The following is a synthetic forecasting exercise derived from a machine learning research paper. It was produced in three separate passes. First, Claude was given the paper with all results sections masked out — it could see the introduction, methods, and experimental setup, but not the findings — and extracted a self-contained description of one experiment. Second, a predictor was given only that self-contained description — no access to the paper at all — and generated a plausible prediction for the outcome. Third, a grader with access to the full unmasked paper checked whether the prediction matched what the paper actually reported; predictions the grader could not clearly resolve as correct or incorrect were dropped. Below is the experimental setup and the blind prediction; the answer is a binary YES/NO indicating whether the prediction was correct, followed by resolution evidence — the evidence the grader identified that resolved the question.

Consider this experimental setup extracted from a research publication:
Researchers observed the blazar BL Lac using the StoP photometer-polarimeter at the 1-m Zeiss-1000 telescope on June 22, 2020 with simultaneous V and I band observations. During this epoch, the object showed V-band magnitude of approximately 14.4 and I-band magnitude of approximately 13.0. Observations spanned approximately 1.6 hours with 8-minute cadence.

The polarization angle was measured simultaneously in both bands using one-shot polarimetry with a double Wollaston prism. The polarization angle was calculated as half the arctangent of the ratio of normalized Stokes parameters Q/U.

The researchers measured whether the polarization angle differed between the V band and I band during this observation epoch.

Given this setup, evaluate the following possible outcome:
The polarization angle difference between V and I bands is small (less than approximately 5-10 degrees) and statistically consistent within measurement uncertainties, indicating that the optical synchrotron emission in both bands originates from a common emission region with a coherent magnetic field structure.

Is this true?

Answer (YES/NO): YES